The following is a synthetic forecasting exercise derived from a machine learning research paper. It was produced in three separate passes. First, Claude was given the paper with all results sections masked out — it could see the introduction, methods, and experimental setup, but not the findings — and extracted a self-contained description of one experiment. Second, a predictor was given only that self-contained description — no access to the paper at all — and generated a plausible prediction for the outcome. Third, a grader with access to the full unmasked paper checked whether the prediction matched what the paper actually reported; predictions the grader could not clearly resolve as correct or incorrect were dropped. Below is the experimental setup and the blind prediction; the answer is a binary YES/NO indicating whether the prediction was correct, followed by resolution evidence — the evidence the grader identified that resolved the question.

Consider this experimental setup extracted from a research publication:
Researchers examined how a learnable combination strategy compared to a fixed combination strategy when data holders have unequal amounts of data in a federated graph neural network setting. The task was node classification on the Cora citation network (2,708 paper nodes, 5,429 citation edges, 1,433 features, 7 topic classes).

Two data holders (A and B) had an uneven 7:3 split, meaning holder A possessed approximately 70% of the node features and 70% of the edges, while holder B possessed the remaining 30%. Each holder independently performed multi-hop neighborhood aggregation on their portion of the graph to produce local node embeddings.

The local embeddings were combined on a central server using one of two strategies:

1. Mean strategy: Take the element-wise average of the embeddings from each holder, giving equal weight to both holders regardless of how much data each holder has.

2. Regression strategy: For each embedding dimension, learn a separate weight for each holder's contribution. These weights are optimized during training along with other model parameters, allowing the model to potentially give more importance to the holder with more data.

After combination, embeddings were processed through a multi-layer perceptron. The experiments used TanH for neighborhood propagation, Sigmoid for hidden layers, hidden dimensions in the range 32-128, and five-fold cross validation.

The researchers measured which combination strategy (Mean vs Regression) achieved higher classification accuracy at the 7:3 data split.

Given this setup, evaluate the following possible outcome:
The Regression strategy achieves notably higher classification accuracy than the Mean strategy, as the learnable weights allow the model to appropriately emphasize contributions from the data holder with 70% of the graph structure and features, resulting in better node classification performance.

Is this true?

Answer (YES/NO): YES